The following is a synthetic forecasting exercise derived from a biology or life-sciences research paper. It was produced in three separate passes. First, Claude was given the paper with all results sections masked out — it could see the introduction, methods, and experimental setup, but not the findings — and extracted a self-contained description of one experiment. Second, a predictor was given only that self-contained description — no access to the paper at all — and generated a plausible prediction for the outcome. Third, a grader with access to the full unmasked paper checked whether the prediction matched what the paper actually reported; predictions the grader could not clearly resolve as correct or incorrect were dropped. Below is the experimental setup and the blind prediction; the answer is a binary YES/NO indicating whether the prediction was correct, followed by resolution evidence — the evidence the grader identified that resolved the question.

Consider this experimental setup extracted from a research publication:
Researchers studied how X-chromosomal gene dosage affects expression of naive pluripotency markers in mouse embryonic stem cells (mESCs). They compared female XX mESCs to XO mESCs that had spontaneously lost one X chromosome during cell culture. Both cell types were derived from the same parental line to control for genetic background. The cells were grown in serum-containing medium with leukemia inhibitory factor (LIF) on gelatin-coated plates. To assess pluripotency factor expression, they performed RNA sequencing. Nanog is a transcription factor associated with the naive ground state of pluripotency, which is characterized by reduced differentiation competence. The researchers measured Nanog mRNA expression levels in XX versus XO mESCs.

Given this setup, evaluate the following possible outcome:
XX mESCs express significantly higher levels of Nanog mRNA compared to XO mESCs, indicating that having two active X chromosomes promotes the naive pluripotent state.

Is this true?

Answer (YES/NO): YES